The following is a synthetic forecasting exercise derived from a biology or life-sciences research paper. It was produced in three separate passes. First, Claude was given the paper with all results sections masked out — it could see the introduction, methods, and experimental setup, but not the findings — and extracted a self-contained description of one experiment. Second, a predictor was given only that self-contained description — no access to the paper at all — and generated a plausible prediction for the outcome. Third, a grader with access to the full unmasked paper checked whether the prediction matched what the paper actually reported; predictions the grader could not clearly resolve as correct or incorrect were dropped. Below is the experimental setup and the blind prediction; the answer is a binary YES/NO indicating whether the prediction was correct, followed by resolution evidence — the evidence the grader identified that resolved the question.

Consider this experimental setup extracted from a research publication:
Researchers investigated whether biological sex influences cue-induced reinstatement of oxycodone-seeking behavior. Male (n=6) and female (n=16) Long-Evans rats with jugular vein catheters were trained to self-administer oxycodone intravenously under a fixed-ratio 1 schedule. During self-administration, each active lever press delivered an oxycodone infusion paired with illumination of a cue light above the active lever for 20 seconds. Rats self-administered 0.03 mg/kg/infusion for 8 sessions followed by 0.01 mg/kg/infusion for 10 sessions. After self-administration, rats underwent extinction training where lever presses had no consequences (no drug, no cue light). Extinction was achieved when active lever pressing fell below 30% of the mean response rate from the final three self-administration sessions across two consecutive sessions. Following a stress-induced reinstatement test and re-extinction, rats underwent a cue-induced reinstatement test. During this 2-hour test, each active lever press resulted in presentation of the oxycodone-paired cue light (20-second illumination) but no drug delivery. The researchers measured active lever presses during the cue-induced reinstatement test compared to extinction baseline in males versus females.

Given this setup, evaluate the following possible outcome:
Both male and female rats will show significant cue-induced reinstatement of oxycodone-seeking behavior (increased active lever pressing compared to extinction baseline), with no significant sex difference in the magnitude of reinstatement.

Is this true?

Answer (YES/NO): YES